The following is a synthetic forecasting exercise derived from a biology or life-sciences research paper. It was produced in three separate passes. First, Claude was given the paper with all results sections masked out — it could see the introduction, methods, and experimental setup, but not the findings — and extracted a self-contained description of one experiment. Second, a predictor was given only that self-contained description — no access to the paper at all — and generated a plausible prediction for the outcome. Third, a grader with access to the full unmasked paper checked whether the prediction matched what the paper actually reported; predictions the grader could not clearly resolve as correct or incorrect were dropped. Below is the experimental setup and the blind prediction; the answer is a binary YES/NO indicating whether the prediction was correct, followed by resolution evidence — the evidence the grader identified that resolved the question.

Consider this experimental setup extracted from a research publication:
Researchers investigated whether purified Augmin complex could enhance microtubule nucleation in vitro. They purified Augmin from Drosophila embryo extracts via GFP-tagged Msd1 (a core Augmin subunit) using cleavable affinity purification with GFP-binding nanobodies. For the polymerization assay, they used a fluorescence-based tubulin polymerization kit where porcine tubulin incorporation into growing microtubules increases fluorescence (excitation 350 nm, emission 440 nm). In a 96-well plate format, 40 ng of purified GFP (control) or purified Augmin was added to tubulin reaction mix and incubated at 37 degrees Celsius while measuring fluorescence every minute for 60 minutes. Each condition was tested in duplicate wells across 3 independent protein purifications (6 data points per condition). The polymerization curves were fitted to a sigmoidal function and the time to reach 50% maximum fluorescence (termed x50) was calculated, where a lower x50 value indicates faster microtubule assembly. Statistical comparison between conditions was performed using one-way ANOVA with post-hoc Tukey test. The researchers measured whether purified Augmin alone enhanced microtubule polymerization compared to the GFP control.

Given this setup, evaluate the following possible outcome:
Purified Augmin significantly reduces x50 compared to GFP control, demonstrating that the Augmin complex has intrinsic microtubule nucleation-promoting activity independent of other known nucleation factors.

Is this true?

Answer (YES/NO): NO